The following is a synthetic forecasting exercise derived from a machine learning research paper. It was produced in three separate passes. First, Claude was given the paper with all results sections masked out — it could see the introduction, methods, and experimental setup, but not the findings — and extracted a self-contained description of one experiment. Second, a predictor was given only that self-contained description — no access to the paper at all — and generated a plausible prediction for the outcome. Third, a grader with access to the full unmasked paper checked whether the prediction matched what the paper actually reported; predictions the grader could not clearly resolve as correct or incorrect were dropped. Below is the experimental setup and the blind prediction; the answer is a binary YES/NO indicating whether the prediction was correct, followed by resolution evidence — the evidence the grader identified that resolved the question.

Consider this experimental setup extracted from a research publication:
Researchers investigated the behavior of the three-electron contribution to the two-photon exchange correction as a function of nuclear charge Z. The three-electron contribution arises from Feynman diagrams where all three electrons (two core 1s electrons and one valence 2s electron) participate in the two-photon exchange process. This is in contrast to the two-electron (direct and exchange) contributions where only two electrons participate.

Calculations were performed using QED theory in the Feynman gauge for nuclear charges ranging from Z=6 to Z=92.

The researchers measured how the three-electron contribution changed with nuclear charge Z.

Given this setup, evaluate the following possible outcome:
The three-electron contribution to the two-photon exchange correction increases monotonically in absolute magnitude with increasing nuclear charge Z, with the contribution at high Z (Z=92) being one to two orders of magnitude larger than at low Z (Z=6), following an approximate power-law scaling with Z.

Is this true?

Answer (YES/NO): NO